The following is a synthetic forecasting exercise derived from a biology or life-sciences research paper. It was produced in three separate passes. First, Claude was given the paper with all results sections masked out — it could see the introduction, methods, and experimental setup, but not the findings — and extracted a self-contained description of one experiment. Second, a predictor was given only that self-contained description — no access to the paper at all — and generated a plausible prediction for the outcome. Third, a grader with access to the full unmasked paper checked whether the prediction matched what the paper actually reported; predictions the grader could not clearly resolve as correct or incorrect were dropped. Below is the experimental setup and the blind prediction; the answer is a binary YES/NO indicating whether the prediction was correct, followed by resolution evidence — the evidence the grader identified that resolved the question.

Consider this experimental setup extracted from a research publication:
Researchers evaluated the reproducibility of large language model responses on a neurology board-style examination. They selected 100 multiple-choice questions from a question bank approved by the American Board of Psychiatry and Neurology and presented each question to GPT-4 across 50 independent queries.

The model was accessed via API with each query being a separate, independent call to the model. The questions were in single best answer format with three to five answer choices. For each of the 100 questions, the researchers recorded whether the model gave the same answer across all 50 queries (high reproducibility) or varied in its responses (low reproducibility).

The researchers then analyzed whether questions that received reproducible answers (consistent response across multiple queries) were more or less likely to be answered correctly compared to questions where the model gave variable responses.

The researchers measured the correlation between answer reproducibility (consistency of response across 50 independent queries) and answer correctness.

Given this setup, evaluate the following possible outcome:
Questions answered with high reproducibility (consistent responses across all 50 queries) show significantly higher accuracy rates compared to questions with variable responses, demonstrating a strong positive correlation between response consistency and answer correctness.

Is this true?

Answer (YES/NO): YES